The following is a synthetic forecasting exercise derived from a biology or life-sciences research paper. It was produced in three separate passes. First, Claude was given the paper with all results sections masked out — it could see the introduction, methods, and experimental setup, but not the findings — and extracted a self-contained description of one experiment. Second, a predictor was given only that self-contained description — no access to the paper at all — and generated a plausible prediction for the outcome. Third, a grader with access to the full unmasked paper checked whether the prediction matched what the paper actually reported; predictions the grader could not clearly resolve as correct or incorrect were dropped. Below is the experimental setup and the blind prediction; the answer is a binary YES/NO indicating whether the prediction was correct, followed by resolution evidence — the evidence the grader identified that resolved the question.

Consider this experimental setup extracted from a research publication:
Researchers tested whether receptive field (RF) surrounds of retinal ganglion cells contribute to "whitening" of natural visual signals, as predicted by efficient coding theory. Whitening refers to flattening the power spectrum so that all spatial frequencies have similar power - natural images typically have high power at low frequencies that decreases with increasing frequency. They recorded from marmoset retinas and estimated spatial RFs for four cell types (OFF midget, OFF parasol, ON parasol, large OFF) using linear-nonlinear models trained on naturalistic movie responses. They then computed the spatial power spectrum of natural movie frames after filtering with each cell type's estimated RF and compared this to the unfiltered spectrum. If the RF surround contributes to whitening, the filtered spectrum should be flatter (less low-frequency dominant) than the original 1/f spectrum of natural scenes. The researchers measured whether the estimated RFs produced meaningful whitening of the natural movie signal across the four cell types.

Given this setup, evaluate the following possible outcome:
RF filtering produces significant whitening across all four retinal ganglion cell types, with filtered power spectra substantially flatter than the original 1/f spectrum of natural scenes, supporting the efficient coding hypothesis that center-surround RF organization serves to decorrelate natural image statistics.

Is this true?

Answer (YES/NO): NO